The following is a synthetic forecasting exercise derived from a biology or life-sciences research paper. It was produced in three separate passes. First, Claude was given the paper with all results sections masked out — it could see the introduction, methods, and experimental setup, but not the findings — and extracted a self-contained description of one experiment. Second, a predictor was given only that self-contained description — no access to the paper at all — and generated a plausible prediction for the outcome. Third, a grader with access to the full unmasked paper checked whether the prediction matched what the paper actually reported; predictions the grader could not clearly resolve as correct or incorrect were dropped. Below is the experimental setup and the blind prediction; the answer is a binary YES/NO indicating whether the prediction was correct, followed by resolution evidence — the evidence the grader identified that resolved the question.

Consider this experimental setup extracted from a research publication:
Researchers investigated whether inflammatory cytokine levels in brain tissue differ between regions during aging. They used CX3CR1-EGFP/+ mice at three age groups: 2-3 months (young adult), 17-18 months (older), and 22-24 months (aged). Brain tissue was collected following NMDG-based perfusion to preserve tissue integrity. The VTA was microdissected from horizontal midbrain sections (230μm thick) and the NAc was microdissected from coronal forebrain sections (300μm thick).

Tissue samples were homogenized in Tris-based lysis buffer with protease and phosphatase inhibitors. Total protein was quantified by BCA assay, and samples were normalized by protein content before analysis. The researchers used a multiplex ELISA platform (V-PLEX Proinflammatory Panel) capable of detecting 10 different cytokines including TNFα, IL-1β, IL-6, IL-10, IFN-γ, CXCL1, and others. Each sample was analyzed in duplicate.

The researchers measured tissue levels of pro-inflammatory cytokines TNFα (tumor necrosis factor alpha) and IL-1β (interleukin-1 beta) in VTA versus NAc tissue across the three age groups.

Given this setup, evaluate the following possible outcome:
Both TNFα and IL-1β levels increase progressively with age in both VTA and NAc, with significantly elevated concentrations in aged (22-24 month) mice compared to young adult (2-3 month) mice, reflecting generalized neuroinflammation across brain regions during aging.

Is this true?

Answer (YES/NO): NO